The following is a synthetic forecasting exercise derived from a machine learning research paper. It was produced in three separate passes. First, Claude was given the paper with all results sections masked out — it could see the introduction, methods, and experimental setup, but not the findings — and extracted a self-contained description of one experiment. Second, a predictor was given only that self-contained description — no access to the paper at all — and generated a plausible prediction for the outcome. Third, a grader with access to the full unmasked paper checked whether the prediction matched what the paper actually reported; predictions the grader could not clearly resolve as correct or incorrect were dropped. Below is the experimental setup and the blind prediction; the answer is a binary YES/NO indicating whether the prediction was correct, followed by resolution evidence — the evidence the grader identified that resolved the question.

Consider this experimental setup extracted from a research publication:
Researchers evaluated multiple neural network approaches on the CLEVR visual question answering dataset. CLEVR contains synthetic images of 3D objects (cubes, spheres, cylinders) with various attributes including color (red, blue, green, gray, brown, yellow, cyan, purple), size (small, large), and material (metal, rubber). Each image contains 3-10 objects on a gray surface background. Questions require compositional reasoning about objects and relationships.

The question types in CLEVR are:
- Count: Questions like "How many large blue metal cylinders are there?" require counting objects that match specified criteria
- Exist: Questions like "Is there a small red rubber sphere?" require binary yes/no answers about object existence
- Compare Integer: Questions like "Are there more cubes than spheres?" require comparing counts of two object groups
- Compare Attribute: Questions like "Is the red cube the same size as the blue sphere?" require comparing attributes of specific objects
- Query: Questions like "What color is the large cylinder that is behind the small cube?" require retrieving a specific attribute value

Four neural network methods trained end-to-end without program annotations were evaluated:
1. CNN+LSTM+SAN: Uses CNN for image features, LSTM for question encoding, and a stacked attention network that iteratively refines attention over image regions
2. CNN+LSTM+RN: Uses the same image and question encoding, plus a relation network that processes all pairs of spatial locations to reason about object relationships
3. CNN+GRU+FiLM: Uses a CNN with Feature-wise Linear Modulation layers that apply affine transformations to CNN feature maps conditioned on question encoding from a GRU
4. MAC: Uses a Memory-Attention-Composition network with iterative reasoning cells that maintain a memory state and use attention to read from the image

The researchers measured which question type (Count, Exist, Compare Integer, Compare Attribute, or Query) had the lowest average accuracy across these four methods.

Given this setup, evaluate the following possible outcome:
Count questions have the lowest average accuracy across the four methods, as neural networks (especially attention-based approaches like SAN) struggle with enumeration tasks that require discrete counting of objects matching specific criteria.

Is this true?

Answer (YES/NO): YES